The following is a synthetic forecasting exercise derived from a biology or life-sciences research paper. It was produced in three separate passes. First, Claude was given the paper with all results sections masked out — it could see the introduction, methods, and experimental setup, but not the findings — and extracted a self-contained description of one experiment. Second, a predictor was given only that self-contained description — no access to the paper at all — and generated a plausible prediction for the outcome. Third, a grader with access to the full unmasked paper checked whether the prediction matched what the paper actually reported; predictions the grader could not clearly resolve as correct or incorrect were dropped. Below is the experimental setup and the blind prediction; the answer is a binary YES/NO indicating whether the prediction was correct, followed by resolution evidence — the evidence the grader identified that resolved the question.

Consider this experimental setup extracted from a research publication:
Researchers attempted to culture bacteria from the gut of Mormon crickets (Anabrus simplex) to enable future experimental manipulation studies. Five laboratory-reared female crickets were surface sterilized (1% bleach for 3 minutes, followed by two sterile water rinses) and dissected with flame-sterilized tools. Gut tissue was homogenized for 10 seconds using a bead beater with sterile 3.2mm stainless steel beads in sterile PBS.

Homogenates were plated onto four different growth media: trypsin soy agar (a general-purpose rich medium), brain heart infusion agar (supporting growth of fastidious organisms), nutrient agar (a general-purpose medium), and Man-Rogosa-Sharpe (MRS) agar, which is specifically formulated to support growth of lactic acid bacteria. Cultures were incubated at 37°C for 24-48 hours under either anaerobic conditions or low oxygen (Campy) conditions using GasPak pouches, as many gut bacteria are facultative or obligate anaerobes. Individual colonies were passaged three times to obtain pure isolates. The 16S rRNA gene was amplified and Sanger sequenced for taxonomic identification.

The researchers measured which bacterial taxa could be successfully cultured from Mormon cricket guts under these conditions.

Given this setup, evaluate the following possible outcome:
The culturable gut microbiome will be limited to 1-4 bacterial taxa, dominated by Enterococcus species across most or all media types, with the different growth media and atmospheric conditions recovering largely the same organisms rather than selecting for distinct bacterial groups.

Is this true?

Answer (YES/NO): NO